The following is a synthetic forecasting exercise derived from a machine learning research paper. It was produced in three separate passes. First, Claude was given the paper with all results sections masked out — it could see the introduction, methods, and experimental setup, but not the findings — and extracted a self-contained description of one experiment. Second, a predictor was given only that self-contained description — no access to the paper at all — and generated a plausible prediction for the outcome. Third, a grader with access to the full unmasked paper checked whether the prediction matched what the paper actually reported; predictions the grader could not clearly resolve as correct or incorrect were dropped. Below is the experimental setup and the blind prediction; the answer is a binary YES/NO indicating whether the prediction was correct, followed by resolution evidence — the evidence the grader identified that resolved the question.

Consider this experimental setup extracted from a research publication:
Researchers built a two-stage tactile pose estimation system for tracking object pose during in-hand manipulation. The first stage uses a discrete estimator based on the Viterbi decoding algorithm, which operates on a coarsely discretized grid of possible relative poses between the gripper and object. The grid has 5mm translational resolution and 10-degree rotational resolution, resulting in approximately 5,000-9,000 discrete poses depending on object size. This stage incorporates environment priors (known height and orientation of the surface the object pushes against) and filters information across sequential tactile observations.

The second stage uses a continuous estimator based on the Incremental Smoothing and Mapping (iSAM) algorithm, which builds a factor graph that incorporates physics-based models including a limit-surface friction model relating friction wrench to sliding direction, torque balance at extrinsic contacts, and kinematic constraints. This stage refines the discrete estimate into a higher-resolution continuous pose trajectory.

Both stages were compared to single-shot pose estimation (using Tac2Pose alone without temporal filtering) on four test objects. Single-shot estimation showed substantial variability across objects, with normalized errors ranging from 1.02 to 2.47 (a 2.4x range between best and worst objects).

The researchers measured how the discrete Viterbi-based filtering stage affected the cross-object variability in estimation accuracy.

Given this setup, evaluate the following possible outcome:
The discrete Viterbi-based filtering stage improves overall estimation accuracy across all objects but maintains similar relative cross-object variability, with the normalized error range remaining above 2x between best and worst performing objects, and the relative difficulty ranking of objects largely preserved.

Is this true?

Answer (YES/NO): NO